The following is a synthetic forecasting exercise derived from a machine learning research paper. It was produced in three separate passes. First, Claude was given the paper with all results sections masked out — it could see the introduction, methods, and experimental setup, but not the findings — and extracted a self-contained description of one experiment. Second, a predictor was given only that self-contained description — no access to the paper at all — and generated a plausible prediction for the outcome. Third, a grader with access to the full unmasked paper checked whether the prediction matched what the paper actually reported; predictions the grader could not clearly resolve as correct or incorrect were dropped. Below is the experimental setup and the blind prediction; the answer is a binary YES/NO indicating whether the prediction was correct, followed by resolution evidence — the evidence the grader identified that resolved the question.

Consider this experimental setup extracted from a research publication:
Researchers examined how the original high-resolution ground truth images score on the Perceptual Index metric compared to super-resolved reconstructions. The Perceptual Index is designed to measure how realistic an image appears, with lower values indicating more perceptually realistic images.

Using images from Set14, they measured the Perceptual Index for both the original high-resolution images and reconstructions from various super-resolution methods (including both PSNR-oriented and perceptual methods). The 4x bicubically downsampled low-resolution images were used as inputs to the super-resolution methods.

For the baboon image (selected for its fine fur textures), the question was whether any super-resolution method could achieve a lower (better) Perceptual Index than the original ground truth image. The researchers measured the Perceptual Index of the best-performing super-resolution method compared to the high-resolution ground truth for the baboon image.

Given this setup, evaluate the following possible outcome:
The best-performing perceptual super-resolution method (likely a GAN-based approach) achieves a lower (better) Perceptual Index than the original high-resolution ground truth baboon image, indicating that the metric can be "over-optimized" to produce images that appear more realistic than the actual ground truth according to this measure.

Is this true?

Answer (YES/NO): YES